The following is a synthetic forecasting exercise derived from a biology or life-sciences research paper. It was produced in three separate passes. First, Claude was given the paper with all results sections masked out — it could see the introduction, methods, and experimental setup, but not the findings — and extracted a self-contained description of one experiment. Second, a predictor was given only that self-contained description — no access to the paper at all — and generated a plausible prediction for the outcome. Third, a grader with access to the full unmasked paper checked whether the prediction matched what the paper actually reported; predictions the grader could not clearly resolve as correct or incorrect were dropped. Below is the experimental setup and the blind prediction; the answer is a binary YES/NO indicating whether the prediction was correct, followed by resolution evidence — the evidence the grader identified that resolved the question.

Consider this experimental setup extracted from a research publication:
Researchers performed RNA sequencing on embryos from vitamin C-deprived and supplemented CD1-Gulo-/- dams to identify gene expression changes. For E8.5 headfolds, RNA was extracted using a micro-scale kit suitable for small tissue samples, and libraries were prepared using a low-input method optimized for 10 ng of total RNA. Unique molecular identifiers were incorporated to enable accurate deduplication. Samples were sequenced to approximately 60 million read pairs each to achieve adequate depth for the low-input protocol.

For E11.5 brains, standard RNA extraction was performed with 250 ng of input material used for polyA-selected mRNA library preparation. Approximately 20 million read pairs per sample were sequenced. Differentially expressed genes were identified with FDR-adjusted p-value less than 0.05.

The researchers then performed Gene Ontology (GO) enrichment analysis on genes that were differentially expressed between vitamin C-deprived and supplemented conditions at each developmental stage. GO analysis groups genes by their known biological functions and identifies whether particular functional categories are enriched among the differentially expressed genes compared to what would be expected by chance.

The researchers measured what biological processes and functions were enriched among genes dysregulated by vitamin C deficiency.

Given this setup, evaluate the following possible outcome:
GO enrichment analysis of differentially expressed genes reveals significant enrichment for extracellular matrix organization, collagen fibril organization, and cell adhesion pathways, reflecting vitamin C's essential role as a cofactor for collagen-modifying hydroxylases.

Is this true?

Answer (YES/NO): NO